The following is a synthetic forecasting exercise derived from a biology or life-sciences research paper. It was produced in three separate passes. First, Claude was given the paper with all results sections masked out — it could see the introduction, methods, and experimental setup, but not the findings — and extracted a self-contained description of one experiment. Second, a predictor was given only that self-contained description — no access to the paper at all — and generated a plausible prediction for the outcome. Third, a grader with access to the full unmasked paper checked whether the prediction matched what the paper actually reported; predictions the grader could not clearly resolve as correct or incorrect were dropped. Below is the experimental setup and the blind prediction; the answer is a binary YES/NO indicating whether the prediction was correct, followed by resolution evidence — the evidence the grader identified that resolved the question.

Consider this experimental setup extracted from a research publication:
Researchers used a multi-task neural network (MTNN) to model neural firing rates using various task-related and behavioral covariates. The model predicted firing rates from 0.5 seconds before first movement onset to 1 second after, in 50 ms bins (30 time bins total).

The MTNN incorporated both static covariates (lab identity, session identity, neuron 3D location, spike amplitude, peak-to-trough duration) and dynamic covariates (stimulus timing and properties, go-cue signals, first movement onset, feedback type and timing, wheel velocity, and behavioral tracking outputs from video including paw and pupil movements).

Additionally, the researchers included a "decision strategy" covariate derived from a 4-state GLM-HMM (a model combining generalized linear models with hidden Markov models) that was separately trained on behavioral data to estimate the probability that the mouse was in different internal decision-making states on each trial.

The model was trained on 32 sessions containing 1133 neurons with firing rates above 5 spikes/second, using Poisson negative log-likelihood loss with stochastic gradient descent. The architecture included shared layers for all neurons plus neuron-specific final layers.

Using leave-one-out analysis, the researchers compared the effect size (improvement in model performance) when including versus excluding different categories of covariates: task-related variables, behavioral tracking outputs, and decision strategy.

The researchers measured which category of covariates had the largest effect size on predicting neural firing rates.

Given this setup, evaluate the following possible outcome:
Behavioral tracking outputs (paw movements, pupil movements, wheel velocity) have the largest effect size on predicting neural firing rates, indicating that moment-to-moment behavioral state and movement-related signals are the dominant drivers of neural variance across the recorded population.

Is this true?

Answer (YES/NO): YES